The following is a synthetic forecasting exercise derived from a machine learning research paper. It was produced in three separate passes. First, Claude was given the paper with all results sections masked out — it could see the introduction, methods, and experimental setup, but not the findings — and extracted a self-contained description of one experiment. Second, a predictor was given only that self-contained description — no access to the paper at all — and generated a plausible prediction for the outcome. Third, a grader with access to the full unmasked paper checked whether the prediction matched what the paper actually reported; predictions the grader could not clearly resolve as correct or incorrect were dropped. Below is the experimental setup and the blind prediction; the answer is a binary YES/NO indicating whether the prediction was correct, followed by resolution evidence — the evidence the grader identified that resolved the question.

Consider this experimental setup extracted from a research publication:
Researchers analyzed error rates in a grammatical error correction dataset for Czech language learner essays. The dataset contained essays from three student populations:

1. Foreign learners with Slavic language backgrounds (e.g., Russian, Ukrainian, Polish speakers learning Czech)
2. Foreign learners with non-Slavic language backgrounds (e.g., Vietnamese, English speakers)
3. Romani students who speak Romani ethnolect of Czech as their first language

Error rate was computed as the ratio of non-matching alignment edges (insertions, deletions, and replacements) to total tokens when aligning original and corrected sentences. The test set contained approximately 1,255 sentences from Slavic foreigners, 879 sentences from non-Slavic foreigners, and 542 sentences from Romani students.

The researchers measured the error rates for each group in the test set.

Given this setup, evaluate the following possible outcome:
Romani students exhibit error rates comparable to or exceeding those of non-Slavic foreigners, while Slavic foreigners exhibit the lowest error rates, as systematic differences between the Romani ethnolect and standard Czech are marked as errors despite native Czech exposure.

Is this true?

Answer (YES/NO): NO